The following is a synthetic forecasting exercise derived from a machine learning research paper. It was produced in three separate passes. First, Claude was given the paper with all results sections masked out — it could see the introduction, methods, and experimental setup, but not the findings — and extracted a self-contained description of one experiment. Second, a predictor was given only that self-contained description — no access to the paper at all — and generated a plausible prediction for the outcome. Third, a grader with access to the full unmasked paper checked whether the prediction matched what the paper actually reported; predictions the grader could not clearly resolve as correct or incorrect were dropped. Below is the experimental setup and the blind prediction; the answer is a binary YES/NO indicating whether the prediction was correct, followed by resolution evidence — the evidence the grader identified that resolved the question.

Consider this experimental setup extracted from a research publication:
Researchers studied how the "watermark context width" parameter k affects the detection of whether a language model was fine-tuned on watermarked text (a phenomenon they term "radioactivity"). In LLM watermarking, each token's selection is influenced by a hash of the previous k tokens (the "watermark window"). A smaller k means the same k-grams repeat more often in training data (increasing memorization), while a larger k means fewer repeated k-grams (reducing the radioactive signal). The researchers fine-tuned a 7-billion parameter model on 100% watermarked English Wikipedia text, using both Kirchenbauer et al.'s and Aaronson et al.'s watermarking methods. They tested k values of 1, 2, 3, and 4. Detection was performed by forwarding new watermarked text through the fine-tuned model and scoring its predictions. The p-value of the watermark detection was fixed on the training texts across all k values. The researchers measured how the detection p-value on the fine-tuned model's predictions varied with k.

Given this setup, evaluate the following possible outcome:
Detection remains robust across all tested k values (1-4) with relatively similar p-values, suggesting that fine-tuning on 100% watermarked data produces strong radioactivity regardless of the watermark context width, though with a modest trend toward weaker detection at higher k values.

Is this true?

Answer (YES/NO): NO